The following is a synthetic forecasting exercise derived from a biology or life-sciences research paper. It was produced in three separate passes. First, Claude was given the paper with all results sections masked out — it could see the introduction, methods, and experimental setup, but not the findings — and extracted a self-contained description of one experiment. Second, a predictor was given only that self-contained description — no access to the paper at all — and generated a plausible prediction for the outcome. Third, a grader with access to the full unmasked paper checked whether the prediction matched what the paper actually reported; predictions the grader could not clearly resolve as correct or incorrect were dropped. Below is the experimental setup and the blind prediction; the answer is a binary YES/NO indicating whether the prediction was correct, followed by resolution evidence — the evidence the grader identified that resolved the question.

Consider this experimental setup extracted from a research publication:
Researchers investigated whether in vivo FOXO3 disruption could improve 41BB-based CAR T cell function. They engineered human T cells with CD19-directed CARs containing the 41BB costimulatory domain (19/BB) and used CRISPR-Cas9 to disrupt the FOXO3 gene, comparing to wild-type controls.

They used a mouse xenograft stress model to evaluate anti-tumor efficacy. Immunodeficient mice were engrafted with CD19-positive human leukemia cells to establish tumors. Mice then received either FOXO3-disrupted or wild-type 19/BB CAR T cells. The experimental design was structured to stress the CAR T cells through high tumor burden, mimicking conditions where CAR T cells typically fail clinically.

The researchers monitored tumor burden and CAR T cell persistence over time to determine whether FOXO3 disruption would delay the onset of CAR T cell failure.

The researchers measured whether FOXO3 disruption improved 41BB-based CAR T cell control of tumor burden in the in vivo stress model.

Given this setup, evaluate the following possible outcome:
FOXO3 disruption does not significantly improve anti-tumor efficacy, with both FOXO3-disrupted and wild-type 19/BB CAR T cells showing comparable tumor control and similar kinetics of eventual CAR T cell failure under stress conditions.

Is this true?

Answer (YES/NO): NO